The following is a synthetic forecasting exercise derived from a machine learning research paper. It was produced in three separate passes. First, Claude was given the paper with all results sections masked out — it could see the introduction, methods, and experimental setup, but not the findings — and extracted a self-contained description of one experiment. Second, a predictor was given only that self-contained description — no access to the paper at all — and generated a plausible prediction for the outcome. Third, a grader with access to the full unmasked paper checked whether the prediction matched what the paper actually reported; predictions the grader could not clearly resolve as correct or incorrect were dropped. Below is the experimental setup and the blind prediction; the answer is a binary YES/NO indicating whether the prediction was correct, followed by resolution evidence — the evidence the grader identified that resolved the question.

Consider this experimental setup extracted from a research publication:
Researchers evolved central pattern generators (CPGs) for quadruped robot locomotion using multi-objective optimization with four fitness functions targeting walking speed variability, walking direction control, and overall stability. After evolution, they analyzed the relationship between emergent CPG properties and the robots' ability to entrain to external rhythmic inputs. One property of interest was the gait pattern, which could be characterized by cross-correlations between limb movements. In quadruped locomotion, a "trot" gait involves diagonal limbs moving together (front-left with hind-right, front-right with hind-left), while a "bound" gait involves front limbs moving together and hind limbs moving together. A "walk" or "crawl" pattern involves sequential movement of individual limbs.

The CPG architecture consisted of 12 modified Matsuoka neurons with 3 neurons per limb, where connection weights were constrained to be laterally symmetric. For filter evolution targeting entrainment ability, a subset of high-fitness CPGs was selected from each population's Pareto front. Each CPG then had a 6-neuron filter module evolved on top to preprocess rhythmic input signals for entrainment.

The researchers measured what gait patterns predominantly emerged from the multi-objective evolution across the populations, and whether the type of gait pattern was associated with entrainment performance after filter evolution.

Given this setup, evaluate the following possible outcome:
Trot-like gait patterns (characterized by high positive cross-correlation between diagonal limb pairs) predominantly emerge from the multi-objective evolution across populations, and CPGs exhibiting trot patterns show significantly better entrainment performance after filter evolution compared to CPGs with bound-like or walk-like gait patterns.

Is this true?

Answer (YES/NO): NO